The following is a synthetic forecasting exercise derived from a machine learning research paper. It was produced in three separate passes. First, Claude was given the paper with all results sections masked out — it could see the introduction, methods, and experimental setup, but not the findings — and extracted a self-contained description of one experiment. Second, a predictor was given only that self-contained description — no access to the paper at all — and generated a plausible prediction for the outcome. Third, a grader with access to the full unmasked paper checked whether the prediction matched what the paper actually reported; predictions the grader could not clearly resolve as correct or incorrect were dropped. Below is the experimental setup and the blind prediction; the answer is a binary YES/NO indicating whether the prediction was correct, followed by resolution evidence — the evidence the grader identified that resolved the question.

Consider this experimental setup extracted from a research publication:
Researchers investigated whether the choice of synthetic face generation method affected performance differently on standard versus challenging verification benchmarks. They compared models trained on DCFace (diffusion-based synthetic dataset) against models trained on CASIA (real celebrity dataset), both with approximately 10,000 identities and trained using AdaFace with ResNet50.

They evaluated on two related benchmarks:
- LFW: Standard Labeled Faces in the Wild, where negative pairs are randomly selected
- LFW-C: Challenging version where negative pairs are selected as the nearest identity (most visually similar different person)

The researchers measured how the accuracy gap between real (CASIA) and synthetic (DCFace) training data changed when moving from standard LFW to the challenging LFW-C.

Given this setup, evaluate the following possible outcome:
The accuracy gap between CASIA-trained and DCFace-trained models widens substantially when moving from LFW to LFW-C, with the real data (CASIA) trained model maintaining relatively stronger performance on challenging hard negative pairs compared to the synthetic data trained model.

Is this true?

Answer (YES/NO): YES